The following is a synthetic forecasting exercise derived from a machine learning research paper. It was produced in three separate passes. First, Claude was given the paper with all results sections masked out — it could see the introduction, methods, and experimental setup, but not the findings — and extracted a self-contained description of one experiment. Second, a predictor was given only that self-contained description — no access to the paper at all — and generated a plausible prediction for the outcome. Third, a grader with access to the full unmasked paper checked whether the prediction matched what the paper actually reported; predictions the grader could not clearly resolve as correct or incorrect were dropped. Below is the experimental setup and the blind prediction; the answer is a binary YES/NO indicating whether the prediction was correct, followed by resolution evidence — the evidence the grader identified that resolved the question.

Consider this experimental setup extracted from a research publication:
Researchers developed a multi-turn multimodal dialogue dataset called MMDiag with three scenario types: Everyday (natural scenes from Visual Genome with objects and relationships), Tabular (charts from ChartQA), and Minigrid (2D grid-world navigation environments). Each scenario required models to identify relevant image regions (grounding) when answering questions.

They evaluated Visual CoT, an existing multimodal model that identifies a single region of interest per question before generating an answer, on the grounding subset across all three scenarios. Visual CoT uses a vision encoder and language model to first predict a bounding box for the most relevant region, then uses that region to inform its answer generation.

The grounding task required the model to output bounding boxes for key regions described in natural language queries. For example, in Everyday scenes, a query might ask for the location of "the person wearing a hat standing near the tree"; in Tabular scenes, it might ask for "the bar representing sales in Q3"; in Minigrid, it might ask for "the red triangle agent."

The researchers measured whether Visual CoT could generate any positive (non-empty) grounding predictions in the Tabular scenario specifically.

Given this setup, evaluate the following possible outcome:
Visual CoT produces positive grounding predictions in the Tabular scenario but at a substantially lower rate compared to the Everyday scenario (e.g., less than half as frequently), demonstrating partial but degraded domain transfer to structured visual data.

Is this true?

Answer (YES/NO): NO